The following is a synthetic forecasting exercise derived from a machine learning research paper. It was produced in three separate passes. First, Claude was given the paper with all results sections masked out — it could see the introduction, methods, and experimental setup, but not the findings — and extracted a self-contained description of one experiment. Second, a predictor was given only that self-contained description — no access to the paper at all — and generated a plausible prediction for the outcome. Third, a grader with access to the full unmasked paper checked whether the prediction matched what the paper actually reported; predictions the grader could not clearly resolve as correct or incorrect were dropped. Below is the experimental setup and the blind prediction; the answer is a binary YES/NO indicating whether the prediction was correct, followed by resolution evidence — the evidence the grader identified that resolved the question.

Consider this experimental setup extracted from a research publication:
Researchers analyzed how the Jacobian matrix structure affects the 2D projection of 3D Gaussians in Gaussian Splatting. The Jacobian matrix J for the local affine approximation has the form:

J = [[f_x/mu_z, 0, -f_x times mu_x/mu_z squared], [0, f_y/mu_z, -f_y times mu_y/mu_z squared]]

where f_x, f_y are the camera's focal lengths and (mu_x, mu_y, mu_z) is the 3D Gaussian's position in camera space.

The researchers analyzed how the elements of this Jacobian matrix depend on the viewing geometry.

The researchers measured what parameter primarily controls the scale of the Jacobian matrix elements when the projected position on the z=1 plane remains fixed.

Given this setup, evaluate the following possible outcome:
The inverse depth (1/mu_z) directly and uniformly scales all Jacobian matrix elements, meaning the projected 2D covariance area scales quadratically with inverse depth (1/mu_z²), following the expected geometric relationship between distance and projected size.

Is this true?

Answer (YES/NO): NO